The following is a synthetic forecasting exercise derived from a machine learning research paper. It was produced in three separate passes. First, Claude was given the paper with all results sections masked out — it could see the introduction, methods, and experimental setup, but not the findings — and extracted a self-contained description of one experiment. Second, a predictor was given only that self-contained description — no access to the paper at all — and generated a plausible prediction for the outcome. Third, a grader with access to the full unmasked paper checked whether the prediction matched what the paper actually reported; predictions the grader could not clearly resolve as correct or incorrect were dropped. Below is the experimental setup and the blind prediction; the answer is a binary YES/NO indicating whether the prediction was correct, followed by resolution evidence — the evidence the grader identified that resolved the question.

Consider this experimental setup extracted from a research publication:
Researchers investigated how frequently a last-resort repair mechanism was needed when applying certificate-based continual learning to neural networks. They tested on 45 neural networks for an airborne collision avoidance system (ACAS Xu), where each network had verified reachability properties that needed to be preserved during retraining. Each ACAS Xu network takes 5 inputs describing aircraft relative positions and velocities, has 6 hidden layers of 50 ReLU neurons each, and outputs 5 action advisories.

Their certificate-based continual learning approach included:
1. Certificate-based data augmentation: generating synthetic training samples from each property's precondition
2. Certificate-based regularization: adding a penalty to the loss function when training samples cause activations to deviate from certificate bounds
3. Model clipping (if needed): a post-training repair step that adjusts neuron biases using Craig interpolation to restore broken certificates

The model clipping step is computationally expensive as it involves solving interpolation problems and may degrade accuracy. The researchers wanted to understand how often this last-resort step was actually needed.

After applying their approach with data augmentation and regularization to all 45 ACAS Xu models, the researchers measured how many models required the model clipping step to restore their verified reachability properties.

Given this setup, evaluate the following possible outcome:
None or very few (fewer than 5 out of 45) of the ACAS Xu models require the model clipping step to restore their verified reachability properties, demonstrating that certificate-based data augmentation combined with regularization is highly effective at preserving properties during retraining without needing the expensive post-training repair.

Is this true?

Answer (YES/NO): YES